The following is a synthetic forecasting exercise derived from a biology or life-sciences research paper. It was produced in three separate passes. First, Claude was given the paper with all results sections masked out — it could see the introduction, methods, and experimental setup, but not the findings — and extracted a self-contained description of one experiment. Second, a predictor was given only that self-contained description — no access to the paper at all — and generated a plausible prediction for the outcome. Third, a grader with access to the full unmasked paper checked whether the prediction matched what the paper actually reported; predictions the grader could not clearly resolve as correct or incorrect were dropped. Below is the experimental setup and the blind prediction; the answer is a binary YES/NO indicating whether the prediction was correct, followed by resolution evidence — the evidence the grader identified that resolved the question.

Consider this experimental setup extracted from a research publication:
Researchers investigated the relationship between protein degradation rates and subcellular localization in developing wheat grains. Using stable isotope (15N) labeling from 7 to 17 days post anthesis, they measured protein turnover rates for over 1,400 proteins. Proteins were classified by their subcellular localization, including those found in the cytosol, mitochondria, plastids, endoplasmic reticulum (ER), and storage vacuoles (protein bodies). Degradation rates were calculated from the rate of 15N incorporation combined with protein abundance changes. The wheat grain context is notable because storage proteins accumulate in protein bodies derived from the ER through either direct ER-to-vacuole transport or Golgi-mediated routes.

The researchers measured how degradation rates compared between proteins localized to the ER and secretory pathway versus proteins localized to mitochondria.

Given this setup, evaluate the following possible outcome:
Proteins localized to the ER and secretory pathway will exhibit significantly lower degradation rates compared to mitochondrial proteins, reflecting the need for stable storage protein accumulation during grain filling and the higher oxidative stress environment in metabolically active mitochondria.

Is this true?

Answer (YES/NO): NO